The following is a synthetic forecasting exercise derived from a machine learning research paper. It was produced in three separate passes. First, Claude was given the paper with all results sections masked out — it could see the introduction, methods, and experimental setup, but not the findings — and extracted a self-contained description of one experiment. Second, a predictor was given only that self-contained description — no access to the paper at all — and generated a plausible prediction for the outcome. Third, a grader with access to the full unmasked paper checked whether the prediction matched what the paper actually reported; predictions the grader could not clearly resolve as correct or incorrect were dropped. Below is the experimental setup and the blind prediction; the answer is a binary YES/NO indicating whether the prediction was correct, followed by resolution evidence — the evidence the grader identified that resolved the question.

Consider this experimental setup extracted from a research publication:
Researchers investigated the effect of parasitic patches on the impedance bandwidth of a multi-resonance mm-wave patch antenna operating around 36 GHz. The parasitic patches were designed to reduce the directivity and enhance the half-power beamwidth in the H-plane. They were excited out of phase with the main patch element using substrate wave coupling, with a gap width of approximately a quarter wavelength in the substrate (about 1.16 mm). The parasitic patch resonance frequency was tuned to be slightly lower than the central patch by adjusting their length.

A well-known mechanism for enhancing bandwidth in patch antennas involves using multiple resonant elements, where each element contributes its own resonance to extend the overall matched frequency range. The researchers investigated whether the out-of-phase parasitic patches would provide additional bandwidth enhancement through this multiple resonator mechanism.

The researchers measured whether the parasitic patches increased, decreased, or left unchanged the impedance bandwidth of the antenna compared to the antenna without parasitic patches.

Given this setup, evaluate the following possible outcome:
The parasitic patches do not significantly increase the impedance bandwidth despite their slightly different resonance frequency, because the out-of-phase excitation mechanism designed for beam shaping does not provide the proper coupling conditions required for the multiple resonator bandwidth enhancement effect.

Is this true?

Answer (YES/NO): YES